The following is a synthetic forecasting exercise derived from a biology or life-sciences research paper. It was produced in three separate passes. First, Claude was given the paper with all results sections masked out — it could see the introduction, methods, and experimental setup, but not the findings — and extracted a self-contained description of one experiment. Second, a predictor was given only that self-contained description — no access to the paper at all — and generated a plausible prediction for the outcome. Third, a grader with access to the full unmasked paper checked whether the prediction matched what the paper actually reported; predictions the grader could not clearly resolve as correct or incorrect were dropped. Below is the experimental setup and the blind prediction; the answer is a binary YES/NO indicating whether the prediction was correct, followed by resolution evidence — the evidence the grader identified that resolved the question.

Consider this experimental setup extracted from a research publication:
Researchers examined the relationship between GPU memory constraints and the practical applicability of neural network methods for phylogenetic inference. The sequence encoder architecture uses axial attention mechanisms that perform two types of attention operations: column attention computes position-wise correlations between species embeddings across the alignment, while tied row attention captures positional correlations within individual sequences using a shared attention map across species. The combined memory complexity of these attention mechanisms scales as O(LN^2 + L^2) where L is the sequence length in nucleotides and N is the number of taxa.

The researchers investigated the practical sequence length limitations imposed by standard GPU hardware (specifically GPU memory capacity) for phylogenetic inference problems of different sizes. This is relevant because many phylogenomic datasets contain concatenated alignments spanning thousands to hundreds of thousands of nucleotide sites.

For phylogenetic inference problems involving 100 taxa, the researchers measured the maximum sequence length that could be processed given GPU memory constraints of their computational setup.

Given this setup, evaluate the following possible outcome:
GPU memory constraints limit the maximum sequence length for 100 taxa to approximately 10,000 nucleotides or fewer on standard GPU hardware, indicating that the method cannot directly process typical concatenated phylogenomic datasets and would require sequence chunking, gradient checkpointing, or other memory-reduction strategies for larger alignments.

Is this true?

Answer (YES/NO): NO